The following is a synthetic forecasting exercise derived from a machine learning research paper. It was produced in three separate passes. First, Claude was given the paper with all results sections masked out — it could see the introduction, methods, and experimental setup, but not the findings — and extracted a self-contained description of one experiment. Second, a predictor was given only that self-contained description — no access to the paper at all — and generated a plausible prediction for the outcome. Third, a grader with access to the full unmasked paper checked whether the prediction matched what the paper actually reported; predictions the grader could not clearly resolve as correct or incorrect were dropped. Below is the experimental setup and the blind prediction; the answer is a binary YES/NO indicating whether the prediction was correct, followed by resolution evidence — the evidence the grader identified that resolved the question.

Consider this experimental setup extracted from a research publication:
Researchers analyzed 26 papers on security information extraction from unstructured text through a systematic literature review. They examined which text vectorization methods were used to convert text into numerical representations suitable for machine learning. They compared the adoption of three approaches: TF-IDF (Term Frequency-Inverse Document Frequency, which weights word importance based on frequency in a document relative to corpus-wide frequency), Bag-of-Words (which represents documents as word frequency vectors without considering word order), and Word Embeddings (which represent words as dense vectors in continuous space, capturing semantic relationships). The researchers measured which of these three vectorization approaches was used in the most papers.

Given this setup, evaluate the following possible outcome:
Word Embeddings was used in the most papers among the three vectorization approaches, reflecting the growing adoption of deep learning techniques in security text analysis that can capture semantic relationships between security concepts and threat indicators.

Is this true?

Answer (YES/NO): NO